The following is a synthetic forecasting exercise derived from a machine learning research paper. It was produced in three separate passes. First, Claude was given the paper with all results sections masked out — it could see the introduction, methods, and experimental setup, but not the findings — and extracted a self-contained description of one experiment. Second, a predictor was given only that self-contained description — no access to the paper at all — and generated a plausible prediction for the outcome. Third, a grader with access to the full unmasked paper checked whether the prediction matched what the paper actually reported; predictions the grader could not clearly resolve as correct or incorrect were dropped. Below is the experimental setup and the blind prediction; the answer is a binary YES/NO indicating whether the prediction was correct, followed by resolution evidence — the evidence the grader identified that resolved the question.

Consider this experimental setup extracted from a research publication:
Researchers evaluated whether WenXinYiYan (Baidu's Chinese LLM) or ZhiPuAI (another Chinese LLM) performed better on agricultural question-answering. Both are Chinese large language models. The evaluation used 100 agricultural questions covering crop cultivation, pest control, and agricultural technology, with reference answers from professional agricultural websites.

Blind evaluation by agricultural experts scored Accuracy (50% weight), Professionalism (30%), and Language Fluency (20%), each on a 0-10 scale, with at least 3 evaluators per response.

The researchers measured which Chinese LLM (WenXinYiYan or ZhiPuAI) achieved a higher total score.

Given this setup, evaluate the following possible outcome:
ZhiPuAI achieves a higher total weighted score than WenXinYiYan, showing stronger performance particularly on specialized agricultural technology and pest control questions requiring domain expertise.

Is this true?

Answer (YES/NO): NO